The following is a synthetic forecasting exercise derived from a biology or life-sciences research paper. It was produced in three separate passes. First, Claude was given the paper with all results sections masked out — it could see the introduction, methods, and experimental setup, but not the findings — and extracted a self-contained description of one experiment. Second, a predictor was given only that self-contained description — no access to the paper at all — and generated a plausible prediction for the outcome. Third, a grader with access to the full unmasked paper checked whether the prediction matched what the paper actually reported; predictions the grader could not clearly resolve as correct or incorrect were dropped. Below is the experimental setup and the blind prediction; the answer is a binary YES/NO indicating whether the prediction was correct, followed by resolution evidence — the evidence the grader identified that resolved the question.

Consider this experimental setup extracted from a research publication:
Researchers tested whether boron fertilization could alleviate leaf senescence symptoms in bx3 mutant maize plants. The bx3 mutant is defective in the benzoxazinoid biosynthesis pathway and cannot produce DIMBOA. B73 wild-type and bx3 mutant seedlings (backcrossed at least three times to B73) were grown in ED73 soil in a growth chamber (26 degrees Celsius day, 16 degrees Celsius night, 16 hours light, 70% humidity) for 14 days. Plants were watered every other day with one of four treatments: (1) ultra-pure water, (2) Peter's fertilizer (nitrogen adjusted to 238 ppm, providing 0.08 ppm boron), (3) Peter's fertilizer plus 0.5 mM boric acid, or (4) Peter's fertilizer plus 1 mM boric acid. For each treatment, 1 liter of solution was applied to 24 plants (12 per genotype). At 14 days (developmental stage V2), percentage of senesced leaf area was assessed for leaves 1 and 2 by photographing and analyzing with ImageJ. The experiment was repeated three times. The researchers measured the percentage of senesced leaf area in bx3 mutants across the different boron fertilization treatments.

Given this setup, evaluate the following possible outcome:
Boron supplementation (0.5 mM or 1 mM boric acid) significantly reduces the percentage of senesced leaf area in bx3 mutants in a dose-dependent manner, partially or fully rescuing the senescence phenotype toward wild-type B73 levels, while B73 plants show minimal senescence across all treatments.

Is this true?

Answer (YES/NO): NO